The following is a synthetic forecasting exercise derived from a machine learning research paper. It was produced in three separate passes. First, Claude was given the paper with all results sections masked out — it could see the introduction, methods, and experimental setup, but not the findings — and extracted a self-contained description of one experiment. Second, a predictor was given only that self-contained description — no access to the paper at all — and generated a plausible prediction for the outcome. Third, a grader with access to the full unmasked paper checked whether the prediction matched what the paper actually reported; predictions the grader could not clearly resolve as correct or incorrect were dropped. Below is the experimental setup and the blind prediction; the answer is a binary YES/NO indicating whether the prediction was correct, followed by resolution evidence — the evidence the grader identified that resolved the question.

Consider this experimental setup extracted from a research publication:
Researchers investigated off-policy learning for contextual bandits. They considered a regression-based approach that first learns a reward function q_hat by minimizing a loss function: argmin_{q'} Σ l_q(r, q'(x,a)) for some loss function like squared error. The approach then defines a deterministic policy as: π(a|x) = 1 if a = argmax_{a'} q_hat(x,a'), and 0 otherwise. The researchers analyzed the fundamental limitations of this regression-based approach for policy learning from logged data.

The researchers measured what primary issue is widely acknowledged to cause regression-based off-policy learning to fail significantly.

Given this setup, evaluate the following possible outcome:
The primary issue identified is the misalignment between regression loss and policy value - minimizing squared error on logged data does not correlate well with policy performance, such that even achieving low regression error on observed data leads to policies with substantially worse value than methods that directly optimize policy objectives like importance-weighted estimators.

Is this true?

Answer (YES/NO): NO